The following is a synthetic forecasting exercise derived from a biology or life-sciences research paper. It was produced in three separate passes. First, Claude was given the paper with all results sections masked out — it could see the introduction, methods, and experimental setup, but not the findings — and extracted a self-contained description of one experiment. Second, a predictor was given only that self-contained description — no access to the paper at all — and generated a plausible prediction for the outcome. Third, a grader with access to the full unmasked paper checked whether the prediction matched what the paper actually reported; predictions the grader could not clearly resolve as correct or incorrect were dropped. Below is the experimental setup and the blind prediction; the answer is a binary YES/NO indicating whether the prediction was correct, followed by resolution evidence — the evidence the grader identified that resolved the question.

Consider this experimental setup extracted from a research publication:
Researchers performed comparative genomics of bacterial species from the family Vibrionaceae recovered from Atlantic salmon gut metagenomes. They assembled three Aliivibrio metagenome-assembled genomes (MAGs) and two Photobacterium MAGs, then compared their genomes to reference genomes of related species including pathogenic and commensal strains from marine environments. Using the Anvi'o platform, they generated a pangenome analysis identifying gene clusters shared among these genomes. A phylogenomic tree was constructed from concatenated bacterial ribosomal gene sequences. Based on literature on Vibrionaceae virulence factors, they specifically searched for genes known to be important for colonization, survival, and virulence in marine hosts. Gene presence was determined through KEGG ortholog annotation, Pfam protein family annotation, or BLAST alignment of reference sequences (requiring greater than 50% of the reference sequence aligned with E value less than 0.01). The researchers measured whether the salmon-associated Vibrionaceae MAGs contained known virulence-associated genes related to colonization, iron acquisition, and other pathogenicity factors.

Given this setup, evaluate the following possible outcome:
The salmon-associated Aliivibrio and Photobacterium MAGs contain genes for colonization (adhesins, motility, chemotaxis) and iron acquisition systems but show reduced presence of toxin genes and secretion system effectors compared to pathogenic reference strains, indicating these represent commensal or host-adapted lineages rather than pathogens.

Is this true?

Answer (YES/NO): NO